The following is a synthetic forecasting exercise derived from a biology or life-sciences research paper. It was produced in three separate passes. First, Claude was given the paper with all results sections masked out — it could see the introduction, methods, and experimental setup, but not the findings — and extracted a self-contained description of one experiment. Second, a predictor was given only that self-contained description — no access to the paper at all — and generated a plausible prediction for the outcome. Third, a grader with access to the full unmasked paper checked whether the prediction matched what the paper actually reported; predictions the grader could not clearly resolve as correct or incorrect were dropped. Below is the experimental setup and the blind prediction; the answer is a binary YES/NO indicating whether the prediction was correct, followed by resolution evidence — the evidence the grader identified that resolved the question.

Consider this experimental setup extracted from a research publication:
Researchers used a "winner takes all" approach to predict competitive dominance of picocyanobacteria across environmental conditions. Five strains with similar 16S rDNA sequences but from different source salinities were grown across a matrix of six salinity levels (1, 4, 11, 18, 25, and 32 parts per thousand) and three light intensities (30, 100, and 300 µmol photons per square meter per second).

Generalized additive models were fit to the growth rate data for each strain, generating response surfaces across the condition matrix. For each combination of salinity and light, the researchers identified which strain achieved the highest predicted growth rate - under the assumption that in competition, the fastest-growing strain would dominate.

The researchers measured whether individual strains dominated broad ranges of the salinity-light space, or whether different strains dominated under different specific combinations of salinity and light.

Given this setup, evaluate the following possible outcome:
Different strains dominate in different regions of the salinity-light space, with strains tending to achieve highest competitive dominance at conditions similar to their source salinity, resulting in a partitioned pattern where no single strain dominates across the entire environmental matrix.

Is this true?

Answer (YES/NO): NO